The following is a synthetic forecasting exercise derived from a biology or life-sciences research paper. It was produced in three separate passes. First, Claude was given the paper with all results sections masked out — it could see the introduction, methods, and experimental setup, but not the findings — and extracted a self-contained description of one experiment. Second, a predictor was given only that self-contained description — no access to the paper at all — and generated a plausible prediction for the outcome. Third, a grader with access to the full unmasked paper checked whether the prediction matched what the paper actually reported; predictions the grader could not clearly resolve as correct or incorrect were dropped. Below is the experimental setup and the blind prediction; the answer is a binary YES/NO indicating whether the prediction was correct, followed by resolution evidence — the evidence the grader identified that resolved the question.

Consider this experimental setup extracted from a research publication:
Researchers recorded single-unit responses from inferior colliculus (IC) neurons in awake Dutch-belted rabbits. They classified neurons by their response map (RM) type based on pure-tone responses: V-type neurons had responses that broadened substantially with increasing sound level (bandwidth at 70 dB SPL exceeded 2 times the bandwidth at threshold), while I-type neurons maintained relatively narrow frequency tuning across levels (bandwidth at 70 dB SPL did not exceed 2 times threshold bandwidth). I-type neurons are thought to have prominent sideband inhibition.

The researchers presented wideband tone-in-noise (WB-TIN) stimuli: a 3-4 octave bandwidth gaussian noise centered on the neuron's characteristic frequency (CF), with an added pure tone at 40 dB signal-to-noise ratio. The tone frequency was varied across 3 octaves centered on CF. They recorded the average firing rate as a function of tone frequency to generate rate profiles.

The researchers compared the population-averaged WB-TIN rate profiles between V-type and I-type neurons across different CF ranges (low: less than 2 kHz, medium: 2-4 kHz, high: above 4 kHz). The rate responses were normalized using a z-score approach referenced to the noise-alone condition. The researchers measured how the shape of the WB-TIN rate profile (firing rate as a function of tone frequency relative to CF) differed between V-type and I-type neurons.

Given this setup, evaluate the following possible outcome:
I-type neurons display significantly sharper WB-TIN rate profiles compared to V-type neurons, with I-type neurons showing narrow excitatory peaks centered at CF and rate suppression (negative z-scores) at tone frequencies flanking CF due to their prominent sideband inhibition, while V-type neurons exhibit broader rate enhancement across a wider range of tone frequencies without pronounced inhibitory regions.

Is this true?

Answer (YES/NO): NO